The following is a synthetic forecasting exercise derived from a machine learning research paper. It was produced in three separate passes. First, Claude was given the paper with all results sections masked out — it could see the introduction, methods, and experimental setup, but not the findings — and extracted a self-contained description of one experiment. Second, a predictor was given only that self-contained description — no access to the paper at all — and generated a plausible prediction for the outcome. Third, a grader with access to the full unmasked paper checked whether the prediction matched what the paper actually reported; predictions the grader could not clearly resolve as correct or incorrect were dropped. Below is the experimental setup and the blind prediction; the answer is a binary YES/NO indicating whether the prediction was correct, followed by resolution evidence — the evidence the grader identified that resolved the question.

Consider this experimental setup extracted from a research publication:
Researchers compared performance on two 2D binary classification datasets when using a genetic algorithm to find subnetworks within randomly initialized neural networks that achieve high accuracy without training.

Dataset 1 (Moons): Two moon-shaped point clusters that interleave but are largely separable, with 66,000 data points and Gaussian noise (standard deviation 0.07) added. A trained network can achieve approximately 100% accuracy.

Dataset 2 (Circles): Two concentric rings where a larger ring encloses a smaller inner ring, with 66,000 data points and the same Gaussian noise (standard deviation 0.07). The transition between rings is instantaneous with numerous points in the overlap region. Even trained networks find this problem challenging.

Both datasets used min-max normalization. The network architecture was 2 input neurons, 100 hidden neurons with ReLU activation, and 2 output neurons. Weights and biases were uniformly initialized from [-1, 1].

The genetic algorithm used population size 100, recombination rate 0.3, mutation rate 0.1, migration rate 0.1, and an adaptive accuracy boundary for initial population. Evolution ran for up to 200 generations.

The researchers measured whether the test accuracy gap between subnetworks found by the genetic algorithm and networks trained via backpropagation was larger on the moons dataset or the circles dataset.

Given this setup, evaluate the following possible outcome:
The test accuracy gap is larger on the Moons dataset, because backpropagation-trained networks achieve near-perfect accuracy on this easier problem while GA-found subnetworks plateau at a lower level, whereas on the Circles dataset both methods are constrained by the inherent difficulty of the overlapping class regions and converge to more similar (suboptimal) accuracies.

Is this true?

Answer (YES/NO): NO